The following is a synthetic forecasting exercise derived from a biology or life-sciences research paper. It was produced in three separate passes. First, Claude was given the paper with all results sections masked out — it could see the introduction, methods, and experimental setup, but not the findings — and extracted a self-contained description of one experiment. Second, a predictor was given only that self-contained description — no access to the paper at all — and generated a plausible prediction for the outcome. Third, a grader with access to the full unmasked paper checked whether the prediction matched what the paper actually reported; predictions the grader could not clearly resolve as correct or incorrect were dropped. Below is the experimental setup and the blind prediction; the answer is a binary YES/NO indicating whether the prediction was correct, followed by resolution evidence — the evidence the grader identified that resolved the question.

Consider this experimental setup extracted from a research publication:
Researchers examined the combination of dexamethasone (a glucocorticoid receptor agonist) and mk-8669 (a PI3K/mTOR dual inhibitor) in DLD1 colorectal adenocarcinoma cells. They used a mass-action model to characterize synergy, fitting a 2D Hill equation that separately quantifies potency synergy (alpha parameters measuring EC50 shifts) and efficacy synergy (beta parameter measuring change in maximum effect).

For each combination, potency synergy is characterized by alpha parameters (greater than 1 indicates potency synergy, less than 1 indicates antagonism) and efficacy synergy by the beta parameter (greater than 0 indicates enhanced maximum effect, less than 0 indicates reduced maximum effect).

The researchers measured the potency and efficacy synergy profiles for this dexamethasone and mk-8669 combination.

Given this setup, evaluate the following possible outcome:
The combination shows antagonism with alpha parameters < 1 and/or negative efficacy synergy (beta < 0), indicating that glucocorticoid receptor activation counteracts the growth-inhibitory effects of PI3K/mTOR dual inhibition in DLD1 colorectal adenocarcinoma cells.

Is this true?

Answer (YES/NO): NO